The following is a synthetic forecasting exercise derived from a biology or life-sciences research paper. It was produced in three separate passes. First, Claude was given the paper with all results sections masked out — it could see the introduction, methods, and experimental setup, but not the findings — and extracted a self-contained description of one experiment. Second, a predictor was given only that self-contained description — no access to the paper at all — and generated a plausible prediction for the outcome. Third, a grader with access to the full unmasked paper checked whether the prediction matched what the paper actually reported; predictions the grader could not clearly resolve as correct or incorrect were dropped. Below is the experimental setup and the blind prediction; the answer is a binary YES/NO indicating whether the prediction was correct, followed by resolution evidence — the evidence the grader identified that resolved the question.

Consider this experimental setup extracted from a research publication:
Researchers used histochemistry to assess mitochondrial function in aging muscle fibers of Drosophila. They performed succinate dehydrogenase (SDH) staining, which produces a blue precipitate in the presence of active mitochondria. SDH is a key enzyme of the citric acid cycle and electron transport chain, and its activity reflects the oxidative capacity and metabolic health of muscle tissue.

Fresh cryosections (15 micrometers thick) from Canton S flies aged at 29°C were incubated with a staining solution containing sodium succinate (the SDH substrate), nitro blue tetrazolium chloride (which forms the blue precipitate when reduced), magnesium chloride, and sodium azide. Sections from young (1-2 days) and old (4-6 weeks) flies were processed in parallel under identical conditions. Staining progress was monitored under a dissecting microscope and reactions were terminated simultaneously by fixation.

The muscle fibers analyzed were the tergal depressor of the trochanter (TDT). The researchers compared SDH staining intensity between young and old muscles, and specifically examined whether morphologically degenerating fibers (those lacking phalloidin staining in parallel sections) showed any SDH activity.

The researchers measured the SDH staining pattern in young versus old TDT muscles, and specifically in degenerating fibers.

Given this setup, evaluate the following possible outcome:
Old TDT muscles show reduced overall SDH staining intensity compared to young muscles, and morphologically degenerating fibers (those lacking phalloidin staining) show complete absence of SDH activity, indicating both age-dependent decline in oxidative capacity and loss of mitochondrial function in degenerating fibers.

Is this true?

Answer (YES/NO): NO